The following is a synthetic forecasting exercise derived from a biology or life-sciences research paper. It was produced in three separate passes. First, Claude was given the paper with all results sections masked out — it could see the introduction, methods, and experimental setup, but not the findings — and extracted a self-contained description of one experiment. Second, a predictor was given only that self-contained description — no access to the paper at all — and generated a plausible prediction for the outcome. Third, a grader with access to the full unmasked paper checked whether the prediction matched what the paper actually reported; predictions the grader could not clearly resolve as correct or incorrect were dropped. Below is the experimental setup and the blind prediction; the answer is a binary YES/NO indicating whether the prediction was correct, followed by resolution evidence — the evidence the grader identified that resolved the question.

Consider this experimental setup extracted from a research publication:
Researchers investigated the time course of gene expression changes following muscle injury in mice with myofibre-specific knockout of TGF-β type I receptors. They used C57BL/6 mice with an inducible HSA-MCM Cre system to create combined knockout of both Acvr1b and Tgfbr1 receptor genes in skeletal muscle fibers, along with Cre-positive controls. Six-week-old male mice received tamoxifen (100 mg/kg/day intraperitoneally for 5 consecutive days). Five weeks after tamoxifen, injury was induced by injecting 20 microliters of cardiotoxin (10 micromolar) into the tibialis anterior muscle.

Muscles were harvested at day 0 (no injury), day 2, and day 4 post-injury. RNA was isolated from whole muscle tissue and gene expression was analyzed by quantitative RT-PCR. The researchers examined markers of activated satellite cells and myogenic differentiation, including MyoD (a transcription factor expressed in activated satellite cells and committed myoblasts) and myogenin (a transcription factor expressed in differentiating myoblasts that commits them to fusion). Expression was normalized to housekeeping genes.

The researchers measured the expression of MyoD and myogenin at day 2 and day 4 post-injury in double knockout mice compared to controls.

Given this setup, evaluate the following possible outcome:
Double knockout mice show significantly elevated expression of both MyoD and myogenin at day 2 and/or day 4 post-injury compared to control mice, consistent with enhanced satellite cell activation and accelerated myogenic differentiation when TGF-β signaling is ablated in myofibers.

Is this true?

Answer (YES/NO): NO